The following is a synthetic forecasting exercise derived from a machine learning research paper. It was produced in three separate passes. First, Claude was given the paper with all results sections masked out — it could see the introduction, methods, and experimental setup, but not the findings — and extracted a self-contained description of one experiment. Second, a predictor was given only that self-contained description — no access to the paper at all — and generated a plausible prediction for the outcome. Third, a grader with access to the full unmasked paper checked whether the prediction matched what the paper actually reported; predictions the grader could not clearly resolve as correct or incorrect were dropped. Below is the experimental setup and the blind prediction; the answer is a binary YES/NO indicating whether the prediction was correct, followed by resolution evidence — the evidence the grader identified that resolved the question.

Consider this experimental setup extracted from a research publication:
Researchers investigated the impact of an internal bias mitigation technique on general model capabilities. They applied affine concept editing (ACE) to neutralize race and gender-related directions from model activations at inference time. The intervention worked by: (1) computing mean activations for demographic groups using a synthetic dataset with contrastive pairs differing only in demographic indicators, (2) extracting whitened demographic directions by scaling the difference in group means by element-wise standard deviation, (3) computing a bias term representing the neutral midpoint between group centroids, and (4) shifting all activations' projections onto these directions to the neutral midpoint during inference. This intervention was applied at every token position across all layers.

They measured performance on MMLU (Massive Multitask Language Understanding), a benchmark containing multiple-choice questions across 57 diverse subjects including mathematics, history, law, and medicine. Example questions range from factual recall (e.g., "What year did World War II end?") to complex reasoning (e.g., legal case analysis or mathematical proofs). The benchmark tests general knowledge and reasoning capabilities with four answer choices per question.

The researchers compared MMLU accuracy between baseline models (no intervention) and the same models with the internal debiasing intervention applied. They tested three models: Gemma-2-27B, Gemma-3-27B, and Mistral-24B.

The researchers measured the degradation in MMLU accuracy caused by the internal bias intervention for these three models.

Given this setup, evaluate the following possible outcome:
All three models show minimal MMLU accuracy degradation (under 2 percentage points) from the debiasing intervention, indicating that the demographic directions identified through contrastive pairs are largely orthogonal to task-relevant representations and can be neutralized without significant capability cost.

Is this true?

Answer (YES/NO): YES